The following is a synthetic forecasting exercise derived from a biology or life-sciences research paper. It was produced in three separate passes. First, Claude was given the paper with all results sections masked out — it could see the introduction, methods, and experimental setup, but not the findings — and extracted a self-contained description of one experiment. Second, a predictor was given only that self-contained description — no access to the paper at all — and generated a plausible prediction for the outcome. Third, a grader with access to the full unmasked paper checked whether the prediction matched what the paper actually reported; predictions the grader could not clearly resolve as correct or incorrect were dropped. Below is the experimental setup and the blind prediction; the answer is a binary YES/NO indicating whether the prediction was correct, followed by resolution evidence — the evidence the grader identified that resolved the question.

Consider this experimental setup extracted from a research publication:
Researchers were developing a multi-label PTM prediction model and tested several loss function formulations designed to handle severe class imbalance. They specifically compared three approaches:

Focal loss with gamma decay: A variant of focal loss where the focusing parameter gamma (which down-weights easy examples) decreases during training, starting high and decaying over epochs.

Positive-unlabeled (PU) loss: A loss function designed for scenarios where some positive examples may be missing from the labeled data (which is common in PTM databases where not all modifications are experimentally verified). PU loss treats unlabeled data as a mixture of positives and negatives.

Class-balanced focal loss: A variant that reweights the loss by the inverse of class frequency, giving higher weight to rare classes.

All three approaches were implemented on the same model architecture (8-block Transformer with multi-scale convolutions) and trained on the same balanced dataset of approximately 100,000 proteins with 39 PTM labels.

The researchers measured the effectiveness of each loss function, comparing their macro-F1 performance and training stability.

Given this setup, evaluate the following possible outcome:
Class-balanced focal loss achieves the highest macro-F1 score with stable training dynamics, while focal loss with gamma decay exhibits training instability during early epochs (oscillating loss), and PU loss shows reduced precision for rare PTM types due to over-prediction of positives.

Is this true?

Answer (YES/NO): NO